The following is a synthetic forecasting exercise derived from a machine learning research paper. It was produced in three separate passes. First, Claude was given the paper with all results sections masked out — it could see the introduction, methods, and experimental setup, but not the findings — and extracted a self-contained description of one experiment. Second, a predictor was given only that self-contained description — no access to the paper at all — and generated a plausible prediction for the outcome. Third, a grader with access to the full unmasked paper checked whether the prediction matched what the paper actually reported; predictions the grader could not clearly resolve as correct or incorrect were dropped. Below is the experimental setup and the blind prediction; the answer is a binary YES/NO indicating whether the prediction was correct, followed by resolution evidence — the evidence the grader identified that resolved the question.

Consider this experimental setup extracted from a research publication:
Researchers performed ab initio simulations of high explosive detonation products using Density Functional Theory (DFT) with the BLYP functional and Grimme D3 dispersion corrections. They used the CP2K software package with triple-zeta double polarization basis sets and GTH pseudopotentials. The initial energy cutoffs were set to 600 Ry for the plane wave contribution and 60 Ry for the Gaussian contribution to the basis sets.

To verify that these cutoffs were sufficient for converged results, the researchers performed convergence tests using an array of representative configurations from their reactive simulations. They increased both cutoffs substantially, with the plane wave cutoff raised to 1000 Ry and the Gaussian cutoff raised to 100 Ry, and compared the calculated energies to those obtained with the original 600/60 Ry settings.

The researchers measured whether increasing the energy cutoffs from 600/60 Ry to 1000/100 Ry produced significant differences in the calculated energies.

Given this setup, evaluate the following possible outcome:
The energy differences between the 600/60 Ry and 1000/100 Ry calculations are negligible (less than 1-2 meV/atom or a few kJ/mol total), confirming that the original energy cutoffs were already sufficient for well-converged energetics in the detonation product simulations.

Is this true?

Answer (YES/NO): YES